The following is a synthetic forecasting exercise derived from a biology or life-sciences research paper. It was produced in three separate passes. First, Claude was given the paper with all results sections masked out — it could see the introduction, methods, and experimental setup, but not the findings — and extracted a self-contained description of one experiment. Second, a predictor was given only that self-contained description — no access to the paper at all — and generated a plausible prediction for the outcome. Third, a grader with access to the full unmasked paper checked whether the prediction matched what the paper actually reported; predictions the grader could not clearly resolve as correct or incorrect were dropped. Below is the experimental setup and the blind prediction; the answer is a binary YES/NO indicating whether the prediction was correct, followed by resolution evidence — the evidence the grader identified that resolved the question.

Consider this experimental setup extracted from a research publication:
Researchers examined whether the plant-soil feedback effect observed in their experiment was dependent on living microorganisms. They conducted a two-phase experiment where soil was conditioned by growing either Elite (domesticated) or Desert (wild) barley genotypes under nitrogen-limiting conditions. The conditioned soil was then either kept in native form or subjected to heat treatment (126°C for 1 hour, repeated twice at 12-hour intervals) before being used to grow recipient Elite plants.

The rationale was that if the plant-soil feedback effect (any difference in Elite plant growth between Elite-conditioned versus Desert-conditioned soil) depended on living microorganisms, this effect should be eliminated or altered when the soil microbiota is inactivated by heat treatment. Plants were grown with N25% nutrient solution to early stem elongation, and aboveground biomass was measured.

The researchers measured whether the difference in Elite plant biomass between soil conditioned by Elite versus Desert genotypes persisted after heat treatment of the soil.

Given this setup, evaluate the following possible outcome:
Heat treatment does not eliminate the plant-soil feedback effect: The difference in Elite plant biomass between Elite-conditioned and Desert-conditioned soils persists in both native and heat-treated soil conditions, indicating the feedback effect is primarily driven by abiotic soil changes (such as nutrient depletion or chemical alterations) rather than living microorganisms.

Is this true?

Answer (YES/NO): NO